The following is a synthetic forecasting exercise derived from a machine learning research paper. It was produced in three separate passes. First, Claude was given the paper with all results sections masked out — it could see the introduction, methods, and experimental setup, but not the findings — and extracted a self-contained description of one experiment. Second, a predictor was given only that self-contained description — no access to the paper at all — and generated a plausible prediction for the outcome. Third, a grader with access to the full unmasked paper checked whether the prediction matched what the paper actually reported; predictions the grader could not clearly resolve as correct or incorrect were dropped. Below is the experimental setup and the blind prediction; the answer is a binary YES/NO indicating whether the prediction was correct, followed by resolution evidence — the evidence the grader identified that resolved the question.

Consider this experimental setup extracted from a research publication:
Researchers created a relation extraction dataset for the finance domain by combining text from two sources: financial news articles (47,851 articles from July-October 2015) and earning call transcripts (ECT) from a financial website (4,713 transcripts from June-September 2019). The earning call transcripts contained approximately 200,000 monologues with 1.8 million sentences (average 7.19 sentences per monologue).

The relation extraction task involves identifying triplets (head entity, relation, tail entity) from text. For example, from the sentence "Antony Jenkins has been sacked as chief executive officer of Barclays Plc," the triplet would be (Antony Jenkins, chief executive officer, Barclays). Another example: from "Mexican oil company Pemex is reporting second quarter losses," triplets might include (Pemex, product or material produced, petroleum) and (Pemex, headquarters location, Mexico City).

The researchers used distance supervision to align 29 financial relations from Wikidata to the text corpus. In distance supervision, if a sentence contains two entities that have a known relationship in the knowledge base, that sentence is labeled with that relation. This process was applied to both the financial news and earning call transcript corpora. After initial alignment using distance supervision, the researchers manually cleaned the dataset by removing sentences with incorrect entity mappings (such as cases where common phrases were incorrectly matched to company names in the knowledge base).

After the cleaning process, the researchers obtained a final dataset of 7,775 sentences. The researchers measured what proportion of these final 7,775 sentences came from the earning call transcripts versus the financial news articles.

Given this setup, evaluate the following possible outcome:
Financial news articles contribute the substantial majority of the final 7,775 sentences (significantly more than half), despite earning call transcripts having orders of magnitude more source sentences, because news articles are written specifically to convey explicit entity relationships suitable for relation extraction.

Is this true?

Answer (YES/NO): YES